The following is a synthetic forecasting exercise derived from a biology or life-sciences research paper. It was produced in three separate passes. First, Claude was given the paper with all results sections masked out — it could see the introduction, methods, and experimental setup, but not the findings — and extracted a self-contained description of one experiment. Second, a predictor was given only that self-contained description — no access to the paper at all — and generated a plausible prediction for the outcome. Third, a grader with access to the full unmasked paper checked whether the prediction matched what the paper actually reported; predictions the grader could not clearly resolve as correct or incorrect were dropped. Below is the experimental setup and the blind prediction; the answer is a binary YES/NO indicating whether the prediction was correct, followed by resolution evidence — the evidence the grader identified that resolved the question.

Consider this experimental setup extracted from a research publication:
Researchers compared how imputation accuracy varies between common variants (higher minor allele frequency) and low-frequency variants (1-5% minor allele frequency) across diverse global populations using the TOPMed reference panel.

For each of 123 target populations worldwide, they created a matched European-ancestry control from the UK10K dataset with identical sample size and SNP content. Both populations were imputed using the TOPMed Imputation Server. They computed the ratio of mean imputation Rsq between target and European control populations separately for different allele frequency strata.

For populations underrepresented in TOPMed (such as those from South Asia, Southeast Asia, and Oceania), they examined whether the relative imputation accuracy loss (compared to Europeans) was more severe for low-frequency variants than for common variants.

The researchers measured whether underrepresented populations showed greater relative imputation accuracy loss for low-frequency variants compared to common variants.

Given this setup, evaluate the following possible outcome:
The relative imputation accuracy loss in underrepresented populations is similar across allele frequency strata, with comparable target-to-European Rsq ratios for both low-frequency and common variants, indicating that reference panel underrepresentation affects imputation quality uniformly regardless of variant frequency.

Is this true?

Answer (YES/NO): NO